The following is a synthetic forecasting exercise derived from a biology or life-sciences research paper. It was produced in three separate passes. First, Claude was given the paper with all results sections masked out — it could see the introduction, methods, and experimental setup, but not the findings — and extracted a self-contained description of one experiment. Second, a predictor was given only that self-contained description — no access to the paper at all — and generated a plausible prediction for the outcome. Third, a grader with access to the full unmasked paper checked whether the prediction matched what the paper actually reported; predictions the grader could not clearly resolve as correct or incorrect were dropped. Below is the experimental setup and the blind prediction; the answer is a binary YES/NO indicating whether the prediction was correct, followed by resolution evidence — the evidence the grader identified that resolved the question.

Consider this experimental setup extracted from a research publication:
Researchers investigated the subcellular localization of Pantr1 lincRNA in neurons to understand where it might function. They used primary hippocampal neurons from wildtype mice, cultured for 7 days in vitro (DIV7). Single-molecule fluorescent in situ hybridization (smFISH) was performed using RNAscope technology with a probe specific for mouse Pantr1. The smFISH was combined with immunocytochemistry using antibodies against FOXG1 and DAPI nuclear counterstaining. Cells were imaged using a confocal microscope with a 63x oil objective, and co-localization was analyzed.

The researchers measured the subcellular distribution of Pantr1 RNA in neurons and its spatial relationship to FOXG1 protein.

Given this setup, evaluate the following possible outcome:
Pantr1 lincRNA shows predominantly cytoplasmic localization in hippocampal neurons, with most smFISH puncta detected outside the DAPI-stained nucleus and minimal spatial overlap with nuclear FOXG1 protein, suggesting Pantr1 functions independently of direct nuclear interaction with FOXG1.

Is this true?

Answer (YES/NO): NO